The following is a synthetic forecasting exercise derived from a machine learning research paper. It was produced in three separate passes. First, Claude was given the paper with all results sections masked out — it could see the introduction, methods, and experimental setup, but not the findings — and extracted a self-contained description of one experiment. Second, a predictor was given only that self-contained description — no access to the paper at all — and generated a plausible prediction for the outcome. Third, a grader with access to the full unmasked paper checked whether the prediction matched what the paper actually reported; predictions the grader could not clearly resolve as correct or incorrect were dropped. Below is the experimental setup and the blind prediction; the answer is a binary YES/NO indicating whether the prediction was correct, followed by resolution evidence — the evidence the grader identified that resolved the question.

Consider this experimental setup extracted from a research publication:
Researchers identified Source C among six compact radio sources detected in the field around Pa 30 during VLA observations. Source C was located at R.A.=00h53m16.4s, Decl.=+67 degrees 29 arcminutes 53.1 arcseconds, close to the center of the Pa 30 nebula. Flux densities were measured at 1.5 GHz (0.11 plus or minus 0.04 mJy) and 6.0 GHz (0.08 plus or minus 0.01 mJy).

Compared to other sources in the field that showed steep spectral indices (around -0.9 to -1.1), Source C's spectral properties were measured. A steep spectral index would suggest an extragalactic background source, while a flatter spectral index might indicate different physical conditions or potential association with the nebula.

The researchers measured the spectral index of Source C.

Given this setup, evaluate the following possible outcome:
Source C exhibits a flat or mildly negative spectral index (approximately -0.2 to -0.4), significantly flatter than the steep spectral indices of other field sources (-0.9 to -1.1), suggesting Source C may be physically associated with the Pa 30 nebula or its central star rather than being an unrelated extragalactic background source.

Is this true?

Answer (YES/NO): NO